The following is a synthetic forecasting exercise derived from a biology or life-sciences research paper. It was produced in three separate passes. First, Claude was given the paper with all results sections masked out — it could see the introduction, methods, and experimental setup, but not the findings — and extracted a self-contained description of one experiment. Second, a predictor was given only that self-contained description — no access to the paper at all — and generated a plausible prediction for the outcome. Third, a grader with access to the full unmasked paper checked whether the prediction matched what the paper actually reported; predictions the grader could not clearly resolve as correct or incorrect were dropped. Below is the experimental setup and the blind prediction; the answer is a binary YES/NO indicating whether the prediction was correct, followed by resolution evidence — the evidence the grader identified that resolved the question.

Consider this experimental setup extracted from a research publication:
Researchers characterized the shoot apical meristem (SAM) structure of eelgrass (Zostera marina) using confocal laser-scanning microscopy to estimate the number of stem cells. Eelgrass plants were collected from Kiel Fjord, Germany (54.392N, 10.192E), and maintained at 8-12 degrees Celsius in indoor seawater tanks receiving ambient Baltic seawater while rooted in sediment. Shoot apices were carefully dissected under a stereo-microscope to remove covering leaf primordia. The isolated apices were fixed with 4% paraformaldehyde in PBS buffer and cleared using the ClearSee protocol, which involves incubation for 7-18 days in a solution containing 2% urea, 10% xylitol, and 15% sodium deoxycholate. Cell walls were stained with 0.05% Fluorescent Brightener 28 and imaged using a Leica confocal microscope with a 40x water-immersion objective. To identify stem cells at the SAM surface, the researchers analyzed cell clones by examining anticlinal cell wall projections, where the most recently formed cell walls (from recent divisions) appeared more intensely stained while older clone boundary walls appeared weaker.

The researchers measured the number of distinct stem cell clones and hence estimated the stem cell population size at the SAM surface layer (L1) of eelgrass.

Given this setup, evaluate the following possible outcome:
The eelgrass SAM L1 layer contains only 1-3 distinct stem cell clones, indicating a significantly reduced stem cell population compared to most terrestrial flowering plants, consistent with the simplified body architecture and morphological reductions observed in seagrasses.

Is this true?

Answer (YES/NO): NO